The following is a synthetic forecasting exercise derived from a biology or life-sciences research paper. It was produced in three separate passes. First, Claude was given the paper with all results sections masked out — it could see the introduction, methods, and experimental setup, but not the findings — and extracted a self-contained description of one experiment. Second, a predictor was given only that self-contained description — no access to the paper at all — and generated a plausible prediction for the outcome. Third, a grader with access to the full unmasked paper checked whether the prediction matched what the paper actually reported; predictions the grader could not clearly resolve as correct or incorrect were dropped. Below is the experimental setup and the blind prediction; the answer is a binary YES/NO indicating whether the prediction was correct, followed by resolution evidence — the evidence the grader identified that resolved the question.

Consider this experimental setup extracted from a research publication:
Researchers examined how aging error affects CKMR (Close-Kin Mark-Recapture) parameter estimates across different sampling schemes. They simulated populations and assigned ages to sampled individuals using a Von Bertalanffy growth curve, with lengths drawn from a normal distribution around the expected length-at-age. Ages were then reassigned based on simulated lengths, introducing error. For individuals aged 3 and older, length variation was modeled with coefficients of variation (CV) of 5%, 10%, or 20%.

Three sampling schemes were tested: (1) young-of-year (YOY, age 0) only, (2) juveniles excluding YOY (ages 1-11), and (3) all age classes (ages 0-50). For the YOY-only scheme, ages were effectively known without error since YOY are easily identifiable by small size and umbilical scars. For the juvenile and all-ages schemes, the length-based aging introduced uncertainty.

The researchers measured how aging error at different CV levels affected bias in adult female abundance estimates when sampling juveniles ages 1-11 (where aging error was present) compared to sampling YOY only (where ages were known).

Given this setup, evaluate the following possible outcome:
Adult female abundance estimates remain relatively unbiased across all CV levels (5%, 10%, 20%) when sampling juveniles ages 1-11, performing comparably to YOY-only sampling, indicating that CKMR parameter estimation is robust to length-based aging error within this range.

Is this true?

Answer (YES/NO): NO